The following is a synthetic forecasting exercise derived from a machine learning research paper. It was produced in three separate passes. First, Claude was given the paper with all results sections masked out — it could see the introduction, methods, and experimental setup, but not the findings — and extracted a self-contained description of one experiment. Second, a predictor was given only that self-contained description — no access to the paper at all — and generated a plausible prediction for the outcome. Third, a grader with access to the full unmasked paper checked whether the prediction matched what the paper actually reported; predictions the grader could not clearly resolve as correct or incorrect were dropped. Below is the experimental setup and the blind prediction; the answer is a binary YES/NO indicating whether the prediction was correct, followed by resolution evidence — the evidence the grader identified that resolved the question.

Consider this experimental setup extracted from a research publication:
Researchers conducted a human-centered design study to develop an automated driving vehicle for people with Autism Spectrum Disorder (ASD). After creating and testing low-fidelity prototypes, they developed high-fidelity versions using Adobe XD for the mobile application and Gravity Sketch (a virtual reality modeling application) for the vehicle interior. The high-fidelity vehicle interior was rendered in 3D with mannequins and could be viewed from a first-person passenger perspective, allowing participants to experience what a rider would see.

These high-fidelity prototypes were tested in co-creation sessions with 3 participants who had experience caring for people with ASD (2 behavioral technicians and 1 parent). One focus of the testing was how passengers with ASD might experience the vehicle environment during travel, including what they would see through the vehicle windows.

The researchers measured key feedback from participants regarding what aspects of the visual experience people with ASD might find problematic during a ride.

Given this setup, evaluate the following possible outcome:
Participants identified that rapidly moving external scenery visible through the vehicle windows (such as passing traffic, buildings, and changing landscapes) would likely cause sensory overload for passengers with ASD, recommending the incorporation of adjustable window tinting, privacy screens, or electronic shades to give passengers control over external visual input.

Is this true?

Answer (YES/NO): NO